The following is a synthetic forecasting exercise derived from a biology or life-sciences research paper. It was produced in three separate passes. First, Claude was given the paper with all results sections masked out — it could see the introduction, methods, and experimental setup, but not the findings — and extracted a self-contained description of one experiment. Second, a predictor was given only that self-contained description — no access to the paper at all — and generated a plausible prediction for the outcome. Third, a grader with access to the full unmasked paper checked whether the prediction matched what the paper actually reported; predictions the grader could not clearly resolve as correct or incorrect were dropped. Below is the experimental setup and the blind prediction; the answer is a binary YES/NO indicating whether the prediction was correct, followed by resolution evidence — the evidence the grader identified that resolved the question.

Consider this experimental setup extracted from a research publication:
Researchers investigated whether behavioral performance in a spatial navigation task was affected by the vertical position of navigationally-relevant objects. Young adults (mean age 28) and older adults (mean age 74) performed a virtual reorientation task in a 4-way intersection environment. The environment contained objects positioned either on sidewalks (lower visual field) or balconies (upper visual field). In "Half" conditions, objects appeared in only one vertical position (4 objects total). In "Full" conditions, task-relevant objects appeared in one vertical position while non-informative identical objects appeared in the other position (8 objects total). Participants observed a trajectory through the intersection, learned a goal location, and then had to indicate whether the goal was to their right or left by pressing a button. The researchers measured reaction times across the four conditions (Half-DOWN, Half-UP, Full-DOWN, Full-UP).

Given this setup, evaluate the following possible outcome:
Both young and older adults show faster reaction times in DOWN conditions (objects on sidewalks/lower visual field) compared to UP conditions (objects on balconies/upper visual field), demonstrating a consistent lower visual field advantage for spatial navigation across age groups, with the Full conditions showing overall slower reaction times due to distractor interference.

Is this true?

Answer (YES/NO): NO